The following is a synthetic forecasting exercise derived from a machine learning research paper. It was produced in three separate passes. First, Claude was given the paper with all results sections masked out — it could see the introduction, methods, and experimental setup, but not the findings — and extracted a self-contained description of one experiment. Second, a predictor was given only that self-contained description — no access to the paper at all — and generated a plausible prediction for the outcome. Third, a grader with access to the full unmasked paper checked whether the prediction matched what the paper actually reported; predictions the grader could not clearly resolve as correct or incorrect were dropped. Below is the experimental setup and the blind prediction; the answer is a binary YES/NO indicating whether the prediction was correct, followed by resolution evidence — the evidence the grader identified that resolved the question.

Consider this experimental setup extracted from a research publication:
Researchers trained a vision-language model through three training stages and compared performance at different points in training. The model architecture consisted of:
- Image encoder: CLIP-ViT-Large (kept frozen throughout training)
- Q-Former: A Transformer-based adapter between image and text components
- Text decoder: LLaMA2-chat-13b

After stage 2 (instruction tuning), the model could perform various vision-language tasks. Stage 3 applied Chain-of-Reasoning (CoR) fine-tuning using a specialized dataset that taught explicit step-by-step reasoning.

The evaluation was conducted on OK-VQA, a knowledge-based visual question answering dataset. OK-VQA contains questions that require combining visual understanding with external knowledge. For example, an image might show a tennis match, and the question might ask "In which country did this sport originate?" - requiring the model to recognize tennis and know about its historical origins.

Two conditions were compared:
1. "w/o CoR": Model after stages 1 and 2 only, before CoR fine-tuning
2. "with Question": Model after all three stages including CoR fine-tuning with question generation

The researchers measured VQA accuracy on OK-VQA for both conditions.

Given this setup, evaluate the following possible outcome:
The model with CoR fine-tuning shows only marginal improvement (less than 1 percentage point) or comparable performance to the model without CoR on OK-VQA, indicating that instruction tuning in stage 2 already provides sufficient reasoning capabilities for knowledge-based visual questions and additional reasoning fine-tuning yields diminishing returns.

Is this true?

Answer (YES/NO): NO